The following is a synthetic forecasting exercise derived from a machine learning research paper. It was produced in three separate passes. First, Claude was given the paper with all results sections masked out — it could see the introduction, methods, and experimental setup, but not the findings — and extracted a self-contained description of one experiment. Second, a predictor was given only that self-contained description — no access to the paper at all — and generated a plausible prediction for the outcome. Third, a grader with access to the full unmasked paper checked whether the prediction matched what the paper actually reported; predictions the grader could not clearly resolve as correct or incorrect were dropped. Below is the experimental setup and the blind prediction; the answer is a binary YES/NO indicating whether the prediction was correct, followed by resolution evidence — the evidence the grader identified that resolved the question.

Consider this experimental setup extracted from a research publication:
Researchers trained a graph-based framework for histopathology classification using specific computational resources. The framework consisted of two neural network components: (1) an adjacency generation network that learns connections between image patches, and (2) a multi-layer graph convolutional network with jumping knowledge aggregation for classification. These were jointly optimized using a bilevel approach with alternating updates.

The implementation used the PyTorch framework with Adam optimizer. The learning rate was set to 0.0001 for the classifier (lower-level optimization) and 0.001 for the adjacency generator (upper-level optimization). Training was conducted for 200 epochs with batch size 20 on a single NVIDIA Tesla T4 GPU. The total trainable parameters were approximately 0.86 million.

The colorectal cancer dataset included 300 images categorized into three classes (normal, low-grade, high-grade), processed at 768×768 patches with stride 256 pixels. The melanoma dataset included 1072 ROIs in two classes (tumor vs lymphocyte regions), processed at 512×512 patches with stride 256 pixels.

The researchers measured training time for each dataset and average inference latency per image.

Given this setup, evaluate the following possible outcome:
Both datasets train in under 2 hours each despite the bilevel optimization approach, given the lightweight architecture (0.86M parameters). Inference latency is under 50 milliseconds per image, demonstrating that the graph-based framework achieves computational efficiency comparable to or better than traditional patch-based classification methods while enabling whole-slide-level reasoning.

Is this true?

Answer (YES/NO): NO